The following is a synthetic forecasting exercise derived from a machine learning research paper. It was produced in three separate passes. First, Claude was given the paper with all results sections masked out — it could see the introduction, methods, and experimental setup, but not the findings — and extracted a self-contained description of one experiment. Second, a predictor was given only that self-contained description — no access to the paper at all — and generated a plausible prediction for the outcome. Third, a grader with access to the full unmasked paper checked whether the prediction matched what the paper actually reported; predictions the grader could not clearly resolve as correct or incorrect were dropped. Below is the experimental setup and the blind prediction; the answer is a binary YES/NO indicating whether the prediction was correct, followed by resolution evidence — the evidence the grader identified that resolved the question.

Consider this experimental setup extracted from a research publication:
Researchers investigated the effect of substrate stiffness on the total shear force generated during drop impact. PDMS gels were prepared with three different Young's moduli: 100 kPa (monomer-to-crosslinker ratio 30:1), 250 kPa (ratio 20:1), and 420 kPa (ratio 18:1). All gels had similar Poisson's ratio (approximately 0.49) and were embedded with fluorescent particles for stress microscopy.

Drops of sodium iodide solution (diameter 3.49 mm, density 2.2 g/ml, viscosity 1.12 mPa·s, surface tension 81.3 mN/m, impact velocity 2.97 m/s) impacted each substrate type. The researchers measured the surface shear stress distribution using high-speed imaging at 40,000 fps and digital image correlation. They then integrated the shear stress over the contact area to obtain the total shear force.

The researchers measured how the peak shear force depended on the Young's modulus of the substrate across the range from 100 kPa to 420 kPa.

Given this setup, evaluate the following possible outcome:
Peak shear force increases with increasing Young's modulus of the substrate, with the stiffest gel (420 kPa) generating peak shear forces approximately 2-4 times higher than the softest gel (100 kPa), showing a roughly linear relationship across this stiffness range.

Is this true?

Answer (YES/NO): NO